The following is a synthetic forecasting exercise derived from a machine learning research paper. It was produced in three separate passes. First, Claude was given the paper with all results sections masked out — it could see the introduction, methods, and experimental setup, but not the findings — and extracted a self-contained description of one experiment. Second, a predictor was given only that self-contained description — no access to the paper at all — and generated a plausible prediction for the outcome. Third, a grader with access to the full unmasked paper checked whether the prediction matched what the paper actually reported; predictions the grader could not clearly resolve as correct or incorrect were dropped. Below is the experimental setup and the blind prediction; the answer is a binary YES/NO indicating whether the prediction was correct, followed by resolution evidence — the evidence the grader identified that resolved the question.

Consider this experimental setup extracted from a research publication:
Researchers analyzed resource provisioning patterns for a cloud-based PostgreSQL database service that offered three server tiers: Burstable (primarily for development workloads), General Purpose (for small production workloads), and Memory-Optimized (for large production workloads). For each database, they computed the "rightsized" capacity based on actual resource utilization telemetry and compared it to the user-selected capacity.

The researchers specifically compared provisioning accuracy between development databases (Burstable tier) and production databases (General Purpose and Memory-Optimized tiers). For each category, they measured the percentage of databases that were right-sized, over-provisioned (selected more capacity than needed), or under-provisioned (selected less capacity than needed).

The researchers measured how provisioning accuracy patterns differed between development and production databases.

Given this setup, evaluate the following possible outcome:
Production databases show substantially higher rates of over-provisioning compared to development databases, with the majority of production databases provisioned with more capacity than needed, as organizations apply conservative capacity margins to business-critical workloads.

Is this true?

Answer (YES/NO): NO